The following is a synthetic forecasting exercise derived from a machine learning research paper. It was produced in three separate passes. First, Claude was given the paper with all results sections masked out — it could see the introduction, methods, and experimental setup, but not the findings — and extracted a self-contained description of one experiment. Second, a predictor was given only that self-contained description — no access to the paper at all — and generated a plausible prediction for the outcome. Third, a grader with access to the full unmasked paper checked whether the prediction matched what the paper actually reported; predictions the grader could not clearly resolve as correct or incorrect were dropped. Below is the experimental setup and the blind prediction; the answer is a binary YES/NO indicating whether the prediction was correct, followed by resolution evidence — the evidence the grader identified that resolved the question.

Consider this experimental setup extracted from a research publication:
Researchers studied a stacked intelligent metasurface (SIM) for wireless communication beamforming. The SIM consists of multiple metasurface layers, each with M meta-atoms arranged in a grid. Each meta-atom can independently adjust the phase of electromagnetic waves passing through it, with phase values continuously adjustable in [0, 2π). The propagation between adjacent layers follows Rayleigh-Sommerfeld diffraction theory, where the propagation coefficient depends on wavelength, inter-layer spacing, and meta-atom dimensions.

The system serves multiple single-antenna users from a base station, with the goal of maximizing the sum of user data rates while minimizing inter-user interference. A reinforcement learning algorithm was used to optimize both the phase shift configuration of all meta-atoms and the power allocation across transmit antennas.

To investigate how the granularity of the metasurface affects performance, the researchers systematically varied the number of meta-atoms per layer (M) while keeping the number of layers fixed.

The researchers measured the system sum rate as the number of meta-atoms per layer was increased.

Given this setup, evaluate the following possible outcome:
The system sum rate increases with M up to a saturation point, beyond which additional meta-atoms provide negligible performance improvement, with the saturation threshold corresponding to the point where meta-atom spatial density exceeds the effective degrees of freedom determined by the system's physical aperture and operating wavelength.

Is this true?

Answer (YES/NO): NO